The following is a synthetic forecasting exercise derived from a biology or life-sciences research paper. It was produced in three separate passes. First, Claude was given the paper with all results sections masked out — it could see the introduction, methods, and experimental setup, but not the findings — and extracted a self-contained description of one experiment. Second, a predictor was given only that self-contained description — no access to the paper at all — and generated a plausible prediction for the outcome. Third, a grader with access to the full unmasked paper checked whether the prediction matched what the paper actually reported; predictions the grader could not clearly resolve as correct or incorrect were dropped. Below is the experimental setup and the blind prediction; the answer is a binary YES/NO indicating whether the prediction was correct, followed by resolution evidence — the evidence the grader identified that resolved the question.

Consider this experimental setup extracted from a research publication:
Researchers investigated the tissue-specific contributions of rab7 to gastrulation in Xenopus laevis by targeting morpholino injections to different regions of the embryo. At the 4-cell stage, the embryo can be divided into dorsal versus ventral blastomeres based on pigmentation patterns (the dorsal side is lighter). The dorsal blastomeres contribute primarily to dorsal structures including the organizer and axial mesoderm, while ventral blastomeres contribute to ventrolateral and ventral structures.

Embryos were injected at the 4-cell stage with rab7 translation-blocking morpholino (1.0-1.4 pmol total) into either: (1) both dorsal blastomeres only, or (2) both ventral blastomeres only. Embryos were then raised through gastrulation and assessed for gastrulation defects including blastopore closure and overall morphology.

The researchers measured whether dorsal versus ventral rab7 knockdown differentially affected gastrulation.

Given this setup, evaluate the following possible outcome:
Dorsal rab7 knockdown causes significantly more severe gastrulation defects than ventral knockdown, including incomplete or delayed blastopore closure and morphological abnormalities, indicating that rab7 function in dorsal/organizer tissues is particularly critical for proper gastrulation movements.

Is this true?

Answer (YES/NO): YES